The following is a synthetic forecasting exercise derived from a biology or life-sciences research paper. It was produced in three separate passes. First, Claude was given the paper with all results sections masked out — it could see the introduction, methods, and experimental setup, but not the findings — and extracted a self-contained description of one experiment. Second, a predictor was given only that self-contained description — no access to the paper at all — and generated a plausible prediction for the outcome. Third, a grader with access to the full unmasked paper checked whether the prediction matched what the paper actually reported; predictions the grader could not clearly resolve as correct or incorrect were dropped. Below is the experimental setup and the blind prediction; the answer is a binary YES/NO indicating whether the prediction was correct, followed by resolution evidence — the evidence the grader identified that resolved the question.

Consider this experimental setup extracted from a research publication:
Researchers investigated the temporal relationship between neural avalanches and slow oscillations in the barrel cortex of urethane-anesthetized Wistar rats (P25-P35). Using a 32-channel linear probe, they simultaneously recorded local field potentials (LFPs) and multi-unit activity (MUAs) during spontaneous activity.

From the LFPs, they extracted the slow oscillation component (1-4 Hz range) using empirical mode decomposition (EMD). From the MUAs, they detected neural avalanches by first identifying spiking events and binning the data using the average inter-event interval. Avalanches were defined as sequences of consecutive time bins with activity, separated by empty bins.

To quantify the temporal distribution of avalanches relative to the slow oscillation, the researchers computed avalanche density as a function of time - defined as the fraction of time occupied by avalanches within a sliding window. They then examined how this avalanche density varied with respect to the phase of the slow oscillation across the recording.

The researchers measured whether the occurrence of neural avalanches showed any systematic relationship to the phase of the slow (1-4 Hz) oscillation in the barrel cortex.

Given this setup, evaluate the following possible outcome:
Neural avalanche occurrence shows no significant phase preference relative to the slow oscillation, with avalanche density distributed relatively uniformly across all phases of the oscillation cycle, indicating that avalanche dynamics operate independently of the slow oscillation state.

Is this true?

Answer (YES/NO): NO